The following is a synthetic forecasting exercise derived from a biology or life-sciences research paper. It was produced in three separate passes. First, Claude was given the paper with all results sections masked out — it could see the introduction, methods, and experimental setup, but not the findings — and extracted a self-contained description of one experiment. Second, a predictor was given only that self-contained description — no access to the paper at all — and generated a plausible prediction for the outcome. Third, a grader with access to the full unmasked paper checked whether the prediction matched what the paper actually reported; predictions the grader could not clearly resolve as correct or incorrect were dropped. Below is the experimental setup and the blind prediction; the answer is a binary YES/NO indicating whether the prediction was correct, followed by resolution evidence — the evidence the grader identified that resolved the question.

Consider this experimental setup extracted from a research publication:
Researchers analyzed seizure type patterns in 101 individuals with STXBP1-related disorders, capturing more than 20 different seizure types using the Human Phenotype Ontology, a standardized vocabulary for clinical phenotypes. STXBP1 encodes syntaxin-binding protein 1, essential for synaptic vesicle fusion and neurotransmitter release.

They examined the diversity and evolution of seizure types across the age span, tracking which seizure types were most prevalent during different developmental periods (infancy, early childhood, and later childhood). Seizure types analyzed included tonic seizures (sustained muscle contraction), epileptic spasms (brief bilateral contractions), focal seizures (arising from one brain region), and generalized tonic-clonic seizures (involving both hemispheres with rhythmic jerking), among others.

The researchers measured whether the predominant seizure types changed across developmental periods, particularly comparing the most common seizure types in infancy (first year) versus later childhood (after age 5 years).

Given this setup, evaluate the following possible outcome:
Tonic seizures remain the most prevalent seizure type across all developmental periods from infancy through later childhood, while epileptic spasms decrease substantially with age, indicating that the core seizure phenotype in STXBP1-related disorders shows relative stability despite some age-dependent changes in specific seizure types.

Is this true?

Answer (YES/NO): NO